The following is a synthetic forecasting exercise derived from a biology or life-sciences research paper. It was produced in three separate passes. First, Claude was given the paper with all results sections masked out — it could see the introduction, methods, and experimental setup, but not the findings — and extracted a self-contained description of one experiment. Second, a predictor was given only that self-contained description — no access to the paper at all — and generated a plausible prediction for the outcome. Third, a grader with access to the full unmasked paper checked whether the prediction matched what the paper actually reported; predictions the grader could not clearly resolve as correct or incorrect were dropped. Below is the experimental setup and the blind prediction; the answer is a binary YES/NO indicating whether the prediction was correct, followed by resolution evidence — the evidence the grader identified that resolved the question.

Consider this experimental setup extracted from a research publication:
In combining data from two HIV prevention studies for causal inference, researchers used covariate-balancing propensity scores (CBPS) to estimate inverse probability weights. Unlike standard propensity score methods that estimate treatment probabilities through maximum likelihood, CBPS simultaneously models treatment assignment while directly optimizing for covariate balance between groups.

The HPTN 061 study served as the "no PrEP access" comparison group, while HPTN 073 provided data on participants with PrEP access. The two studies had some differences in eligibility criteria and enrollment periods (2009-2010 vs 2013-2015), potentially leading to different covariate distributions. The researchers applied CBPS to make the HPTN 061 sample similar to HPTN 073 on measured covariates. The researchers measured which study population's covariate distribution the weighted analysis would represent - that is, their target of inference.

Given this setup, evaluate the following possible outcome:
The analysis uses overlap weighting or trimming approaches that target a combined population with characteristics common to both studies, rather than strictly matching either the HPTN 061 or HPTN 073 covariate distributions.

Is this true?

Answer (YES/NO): NO